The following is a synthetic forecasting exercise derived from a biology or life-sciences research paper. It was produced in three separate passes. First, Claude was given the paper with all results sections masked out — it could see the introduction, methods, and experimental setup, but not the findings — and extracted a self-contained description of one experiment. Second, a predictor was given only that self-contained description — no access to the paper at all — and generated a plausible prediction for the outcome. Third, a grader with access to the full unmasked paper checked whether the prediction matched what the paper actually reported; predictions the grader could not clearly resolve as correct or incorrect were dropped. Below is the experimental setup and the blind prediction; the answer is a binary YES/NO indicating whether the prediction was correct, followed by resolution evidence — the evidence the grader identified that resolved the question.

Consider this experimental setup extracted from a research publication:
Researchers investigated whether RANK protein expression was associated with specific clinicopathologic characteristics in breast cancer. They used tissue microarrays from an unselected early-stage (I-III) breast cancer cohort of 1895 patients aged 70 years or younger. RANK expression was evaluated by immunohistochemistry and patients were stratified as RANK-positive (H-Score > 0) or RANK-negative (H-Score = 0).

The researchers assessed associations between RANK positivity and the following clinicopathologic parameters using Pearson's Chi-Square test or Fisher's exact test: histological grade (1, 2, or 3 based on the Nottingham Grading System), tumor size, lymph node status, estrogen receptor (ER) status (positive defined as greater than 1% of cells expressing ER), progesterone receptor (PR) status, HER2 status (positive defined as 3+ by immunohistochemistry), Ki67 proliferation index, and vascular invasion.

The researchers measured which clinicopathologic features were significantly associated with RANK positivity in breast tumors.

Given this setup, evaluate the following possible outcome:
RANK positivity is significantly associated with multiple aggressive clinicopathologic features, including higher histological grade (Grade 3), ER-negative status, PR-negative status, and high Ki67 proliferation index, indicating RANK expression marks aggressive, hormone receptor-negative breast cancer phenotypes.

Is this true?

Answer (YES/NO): NO